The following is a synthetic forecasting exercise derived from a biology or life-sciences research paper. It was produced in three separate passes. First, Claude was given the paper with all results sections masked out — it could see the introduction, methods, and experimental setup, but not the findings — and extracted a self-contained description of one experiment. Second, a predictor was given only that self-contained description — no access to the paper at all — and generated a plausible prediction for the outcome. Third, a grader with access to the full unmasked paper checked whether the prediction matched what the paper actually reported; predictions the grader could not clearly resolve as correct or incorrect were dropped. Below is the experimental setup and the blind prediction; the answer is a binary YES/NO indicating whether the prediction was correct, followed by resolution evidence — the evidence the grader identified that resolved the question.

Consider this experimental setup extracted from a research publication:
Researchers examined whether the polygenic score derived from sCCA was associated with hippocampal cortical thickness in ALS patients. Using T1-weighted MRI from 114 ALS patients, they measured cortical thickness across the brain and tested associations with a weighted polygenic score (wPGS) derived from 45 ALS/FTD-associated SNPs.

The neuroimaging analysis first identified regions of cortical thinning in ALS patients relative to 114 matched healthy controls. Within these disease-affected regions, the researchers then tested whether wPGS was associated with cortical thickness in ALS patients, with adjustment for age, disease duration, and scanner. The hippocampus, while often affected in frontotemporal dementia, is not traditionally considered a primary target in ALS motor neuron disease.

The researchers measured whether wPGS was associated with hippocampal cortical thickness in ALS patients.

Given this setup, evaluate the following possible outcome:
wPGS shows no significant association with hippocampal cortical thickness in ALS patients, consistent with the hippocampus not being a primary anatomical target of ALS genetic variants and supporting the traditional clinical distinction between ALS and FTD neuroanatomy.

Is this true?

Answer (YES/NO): NO